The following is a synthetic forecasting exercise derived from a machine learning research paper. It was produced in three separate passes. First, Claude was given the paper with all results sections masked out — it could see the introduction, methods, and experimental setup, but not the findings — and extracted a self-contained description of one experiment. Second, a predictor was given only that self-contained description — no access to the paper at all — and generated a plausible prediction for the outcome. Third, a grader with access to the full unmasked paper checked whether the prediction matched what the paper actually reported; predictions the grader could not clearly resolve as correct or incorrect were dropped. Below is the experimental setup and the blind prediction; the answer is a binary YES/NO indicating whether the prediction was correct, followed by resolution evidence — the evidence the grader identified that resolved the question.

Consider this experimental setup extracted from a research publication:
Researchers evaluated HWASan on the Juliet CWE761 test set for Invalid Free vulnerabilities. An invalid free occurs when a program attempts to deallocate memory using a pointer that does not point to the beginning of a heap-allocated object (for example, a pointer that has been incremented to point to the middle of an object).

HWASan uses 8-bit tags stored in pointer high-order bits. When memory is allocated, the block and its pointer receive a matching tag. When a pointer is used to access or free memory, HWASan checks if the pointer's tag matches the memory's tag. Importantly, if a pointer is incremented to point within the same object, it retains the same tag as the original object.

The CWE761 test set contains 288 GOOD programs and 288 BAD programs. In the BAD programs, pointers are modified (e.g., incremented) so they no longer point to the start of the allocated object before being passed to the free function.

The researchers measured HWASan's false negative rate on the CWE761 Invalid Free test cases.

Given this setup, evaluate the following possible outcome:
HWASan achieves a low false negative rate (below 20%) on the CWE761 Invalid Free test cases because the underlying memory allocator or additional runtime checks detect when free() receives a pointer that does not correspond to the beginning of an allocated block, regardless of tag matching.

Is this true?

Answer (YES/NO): NO